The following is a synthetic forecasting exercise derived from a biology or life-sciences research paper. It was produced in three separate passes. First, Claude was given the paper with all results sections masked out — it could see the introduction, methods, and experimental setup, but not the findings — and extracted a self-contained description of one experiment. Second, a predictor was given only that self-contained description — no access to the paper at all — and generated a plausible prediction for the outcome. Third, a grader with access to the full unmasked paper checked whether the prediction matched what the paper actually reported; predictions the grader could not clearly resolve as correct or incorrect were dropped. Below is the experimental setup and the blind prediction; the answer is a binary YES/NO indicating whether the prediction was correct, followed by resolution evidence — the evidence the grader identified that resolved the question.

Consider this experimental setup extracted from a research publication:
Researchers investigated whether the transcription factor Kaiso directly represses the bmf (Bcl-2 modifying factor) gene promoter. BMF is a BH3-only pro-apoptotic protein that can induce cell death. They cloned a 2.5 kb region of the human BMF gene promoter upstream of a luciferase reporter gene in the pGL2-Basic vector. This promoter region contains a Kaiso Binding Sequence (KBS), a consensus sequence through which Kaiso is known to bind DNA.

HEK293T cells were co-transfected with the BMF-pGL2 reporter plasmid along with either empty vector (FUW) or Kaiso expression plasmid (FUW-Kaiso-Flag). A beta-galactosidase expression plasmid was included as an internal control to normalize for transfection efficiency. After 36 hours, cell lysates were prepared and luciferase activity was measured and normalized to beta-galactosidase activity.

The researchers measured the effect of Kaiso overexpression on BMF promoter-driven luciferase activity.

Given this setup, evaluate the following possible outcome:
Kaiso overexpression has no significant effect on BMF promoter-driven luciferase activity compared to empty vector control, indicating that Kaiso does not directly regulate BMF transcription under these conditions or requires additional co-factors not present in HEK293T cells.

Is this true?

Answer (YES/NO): NO